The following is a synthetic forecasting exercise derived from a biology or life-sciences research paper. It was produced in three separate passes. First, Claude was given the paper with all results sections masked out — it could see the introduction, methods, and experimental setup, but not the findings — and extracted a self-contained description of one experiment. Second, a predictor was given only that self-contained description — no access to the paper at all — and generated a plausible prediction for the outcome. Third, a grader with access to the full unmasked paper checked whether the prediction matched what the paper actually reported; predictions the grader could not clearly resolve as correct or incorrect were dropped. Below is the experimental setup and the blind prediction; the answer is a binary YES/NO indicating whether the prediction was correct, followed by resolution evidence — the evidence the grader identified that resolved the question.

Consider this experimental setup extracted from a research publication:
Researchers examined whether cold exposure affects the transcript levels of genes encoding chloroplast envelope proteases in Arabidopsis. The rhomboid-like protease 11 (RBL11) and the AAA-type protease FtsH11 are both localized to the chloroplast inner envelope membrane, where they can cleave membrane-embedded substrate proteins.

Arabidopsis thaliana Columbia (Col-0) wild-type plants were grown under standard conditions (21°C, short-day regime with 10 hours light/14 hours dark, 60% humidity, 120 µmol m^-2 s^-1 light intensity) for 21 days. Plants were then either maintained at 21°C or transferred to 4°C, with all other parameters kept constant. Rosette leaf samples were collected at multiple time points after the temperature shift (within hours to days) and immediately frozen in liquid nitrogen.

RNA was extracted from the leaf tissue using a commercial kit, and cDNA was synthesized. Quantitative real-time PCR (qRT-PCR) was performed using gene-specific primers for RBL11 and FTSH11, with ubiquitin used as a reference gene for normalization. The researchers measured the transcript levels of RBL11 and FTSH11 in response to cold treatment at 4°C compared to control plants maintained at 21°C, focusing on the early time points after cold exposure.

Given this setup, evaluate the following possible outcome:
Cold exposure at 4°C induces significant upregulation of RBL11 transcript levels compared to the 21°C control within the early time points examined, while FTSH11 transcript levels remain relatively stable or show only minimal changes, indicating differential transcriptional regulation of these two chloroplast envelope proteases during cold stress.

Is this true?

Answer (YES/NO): NO